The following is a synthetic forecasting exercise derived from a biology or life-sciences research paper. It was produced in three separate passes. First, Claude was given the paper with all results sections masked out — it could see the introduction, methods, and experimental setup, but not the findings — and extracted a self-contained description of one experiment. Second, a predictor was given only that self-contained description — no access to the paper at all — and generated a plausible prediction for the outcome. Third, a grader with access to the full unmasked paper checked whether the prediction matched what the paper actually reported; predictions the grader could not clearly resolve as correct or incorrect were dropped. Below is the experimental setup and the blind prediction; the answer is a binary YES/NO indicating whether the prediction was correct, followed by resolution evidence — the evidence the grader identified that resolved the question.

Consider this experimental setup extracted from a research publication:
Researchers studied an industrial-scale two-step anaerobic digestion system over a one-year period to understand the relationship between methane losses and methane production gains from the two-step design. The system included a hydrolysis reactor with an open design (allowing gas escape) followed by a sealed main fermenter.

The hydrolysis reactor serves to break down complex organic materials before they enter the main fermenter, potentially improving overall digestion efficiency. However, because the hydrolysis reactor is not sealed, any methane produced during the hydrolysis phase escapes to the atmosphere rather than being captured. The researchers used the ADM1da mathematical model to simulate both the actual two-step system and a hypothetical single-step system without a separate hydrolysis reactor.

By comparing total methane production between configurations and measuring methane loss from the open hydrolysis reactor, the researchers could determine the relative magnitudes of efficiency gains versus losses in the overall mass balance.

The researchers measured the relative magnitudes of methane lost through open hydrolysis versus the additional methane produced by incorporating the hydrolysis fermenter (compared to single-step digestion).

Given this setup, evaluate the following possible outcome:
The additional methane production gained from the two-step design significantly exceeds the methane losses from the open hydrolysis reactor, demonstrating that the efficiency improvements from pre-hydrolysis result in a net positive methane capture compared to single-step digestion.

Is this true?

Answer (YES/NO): NO